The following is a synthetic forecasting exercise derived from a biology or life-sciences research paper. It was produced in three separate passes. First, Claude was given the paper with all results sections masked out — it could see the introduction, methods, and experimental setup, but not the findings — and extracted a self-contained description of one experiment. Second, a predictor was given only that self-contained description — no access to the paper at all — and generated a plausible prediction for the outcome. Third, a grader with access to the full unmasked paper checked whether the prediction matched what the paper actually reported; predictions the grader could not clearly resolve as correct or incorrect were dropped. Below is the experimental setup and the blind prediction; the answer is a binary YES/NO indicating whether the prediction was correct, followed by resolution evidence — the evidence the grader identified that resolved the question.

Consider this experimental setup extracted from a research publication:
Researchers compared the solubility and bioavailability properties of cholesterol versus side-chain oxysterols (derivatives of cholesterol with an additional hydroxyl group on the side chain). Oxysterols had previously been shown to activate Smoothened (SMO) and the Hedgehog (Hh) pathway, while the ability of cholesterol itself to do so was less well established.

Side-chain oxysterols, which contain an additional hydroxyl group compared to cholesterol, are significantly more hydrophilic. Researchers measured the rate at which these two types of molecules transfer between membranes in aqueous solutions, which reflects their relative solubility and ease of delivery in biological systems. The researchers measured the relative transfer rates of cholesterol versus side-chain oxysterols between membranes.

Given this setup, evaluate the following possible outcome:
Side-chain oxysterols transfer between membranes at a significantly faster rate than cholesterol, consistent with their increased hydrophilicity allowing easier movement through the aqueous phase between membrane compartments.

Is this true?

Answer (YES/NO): YES